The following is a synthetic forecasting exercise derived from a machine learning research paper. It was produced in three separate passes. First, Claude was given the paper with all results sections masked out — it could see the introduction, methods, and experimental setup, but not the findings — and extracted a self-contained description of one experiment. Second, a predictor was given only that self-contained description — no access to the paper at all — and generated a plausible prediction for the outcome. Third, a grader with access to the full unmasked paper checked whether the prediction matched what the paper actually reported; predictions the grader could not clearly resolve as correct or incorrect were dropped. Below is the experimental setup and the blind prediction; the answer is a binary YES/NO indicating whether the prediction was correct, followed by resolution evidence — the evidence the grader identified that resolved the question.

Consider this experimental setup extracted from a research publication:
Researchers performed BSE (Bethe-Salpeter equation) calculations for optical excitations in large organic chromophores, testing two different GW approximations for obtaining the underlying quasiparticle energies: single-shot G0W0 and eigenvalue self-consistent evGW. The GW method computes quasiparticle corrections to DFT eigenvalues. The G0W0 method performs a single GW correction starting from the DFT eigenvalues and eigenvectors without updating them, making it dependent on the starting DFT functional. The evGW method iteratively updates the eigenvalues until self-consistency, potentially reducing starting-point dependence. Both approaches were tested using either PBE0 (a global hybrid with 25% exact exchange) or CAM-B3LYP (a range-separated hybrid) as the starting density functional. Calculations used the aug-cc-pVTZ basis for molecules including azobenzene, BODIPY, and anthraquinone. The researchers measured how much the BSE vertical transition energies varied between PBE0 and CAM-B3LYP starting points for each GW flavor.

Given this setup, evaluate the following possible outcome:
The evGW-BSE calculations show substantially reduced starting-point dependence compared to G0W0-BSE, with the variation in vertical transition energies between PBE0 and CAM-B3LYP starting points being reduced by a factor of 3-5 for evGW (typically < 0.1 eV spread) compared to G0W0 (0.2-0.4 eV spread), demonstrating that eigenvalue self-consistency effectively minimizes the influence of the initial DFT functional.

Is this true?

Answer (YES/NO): YES